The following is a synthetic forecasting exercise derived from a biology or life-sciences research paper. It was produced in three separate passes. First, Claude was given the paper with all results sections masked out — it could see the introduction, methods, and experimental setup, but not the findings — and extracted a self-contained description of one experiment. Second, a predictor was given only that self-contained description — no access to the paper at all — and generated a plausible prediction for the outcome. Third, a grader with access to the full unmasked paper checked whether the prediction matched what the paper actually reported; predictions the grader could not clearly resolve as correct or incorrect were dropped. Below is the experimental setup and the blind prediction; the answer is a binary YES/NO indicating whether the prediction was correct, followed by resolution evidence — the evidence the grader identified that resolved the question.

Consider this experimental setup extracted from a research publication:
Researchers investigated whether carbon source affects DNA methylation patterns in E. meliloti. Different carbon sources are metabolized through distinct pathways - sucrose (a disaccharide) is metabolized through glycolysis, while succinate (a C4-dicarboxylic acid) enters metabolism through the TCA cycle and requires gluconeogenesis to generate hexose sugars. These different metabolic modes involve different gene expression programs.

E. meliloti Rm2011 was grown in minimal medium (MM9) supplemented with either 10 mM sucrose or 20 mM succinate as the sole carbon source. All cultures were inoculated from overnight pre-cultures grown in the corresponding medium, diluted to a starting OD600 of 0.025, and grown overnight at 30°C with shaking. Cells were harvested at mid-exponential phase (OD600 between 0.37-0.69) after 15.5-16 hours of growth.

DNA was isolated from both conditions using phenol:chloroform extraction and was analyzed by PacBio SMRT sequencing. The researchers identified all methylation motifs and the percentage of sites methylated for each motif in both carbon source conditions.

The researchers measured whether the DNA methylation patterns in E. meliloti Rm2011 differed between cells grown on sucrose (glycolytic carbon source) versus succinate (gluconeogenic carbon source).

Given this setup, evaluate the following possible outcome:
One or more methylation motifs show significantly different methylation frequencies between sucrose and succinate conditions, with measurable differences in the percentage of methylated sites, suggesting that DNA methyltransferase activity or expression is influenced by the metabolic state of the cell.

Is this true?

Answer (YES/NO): NO